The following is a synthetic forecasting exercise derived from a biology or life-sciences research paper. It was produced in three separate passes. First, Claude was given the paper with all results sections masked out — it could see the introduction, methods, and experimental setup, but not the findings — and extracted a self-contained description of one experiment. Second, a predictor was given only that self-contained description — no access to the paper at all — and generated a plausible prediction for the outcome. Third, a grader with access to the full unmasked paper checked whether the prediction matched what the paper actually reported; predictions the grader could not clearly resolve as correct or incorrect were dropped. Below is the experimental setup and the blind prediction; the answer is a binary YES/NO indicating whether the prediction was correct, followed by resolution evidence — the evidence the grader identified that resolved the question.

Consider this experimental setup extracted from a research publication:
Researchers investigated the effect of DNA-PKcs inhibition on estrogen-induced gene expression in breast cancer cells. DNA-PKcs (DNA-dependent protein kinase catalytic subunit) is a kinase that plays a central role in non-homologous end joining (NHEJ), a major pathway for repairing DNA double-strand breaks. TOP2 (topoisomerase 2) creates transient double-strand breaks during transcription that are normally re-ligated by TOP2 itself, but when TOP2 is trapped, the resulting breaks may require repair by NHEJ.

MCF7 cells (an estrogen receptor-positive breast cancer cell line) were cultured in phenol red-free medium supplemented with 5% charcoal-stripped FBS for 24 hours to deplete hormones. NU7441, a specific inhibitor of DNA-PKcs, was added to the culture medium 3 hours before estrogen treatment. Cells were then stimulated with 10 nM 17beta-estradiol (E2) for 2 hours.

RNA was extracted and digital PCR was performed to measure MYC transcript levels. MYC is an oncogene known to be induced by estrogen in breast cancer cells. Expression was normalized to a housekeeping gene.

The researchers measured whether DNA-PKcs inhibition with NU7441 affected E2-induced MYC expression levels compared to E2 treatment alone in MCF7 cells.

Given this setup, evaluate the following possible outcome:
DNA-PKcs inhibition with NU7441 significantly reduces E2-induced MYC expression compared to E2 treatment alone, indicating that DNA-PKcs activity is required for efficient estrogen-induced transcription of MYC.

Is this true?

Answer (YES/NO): NO